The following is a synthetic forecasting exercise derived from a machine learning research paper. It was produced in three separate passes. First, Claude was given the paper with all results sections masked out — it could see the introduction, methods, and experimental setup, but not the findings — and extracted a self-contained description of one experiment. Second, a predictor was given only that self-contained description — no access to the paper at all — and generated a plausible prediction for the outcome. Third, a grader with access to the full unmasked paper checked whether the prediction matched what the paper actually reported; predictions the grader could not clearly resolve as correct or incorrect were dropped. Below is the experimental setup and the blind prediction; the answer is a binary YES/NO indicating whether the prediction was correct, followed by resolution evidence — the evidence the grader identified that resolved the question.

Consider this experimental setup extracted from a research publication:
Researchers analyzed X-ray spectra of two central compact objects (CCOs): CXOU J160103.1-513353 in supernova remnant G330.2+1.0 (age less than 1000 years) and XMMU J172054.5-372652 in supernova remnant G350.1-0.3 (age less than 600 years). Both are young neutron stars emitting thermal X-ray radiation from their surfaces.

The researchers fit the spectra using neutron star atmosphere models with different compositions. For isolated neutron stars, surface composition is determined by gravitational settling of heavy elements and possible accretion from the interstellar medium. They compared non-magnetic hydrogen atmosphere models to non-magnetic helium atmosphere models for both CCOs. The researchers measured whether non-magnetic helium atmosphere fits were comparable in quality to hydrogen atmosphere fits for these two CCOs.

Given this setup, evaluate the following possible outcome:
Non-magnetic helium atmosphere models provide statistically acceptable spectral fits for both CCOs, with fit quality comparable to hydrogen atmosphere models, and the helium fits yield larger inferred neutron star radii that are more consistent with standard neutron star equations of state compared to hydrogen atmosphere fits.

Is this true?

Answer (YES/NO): NO